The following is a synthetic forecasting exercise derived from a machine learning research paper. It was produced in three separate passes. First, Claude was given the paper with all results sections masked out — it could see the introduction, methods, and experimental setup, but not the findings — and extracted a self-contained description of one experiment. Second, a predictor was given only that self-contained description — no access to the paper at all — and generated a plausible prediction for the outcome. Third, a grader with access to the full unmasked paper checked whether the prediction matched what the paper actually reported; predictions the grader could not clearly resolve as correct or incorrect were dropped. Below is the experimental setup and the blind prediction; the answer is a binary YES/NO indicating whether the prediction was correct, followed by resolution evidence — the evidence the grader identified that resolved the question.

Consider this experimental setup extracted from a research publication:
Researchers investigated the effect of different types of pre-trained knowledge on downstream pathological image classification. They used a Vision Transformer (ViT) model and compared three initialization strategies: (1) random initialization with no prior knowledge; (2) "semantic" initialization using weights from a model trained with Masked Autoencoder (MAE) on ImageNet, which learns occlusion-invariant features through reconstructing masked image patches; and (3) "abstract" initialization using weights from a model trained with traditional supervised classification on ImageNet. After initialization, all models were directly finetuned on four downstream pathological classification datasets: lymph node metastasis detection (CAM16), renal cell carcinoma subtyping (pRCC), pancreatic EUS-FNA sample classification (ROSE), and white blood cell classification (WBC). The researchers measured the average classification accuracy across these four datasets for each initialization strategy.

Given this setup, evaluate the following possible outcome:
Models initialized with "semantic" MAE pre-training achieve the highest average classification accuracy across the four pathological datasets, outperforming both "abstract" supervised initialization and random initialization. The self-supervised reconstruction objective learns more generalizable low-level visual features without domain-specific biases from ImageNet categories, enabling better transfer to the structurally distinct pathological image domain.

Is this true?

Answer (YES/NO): NO